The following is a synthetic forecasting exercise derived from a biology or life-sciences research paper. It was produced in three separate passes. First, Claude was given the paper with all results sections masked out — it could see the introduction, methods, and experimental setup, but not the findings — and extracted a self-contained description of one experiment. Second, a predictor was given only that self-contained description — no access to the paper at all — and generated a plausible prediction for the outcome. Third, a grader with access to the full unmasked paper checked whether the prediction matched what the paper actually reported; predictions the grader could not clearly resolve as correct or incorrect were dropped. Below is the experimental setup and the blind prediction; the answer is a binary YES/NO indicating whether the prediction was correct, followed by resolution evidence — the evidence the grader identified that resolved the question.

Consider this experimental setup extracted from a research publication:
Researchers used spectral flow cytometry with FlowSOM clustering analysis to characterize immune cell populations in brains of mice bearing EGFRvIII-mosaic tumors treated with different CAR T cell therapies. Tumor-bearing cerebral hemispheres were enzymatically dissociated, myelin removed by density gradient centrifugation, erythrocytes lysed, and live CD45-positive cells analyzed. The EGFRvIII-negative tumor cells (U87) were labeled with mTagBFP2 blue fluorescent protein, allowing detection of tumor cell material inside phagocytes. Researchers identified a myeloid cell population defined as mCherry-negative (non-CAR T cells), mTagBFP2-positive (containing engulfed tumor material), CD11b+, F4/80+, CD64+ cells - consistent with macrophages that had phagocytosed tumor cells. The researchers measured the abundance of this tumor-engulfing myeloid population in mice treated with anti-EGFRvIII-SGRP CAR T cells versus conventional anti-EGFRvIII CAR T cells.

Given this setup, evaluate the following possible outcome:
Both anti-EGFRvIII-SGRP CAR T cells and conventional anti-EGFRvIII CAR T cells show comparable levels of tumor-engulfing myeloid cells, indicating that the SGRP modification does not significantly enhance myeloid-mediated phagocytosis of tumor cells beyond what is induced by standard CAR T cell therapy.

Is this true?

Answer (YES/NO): NO